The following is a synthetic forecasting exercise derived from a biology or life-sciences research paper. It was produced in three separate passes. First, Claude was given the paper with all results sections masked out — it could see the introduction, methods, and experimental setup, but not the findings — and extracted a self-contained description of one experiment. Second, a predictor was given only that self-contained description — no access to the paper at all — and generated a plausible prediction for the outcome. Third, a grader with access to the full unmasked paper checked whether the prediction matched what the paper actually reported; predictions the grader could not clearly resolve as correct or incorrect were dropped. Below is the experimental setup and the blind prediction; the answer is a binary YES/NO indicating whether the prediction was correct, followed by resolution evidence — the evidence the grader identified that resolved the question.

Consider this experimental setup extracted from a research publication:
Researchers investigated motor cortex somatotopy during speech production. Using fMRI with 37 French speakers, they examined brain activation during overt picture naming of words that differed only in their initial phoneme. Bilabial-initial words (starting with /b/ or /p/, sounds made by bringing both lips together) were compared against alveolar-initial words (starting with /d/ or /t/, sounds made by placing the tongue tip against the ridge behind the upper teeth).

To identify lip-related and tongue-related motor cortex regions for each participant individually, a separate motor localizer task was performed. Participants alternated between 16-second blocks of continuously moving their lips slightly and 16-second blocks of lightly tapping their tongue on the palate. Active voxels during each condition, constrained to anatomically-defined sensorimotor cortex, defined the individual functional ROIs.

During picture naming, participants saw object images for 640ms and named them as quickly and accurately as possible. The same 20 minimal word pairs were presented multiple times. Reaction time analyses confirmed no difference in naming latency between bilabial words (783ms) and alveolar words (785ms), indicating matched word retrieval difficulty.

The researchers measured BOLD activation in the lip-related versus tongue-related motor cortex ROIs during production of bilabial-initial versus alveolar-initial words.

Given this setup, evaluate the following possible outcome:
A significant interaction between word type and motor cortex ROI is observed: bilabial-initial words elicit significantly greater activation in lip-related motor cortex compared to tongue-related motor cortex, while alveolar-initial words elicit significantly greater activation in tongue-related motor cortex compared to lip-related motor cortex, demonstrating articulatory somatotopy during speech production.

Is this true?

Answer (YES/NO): YES